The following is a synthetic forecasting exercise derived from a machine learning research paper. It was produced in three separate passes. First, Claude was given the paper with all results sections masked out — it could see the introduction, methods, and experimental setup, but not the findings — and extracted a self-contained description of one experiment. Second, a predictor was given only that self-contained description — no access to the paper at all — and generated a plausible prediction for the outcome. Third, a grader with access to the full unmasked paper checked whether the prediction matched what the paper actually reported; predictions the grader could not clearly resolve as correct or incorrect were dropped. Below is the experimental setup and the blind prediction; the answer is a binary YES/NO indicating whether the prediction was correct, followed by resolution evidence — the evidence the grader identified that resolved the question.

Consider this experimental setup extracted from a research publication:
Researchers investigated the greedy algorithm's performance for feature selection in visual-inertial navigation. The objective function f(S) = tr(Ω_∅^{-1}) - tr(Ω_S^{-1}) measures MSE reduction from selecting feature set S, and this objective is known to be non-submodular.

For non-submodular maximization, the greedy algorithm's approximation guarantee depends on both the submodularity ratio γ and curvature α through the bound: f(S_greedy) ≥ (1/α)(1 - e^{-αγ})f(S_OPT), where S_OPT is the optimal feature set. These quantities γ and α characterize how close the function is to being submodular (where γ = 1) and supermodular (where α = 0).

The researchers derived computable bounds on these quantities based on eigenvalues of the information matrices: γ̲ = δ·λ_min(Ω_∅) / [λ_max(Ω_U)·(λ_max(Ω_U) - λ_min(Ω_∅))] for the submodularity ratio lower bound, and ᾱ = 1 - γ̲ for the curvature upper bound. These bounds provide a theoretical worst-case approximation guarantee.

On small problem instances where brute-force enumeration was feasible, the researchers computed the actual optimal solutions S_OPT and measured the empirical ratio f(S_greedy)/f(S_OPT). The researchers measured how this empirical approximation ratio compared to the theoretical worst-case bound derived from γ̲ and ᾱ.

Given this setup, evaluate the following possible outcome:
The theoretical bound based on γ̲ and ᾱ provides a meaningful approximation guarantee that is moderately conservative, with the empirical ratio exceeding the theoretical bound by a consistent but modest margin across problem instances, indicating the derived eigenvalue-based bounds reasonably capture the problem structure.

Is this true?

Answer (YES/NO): NO